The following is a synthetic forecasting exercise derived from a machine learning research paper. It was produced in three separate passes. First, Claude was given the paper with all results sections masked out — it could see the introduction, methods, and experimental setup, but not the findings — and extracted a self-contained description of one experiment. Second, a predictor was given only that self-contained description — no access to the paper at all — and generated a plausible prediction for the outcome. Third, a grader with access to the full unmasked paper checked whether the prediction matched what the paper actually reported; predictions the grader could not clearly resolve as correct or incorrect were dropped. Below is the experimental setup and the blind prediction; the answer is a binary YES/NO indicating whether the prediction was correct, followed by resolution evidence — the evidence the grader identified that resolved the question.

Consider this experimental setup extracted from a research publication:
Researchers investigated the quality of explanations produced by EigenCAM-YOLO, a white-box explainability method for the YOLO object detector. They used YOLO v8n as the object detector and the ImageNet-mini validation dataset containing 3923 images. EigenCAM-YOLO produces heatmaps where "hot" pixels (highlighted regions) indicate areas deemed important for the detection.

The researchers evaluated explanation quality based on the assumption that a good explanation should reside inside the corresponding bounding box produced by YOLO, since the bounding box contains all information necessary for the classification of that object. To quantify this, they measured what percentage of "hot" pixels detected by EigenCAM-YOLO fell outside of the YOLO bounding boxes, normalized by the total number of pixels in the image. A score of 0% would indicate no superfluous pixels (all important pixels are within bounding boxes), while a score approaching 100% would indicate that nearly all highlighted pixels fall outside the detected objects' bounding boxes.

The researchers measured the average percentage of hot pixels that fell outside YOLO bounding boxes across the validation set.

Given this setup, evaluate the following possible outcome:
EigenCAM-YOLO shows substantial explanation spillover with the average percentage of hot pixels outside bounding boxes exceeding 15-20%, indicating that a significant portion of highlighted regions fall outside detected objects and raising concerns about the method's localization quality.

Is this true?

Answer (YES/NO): YES